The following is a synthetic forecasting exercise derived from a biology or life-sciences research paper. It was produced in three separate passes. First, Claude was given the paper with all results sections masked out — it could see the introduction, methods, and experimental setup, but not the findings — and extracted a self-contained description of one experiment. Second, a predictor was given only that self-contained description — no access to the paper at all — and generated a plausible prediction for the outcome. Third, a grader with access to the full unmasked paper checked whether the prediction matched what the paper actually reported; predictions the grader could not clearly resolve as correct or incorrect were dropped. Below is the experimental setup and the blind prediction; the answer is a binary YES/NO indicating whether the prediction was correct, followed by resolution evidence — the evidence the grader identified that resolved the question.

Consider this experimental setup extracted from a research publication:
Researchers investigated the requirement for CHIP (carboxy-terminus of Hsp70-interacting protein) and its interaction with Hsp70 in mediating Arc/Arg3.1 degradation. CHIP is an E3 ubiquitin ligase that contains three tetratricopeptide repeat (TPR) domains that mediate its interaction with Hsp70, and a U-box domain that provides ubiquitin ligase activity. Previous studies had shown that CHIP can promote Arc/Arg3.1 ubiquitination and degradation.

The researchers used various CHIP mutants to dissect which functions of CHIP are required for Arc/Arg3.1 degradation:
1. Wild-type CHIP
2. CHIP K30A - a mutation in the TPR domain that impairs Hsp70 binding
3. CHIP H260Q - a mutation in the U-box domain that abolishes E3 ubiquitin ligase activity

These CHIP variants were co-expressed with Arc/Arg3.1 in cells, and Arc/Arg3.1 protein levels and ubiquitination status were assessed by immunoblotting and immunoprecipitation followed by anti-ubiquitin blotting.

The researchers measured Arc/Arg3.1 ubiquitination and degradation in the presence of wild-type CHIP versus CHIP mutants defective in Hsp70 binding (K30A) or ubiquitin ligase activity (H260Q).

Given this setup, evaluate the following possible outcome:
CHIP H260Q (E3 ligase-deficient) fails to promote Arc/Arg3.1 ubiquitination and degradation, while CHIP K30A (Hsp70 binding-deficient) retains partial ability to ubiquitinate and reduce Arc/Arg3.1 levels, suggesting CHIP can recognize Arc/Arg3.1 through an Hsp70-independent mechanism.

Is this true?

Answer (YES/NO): NO